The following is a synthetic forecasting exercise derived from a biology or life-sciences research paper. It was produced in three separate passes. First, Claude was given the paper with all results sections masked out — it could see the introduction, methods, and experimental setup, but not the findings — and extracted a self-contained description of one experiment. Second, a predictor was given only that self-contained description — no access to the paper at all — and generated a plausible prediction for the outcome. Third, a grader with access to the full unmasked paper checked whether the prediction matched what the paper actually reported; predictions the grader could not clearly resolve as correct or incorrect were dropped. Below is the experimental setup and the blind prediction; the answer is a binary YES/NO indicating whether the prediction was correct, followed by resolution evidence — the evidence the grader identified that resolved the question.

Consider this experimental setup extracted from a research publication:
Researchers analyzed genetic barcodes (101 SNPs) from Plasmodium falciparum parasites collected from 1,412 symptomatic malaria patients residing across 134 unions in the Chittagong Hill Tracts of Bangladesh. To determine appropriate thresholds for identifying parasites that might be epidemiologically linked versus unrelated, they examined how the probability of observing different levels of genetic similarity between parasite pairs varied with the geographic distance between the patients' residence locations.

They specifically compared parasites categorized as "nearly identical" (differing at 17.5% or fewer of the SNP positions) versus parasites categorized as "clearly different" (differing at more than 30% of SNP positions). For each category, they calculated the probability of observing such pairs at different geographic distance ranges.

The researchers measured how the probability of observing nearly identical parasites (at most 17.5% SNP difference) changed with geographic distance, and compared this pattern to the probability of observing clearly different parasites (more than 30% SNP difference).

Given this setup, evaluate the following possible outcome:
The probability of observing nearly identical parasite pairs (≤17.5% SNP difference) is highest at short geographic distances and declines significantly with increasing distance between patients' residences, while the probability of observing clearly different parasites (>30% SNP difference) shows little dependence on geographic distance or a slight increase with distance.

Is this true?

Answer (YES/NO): YES